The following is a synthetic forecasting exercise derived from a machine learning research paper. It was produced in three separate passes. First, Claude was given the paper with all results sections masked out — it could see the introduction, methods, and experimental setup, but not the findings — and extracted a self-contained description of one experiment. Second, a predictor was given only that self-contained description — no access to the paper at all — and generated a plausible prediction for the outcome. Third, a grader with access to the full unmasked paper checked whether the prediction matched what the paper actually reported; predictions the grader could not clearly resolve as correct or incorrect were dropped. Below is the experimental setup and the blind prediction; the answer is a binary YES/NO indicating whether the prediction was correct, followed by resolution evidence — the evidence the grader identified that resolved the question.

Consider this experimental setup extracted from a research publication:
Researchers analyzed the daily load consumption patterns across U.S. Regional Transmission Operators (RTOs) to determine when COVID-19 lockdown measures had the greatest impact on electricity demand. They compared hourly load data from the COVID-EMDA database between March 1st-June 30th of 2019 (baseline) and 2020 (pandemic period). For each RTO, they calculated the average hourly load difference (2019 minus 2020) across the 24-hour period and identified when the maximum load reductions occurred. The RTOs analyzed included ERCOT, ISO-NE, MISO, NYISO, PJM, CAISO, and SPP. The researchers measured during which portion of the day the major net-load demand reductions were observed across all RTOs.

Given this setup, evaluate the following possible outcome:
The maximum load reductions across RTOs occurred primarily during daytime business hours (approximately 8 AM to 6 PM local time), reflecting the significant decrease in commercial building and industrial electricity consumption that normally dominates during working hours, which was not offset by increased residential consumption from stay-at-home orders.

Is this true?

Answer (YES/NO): NO